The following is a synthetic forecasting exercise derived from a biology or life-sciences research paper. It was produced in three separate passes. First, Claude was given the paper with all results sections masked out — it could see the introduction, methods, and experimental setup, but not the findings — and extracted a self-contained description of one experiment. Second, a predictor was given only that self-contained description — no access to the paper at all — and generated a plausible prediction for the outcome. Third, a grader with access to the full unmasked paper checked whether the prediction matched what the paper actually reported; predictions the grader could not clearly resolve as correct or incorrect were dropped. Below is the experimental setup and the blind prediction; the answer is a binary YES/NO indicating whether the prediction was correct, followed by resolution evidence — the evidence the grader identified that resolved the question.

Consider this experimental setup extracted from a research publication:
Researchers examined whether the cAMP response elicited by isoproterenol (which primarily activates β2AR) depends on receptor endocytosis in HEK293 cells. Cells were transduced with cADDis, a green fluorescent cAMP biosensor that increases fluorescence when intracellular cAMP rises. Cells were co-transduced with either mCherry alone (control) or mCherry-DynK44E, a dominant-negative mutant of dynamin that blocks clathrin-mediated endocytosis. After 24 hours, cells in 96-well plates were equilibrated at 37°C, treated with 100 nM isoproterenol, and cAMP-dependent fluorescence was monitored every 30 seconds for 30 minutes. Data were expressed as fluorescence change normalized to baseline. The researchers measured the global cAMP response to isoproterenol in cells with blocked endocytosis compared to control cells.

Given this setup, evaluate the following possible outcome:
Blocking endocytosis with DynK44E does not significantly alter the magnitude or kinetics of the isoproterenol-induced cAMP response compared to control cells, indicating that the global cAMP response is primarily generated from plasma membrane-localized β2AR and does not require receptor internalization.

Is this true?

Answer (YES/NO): YES